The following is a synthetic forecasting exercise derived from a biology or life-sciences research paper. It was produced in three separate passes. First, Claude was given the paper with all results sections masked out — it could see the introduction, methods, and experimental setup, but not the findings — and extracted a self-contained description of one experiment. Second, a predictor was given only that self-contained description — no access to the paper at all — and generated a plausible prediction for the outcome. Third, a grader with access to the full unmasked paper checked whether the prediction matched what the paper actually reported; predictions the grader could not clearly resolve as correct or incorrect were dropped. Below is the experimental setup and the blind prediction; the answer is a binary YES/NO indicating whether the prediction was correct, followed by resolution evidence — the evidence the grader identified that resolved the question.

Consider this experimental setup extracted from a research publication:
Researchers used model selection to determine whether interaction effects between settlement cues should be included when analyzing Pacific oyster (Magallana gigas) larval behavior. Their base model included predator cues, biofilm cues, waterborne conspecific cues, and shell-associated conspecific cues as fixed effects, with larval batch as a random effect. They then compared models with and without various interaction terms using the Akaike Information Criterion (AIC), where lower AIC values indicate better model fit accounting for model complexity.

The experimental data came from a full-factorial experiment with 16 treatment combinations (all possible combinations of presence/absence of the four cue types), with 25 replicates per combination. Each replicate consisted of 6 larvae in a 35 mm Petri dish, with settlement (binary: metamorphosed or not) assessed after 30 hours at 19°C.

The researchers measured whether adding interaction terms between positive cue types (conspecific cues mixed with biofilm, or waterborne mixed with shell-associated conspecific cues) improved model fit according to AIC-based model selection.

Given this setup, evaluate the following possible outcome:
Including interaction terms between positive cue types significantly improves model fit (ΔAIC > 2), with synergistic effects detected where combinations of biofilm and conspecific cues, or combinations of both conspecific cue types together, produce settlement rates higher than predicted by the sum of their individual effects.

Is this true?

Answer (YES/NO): NO